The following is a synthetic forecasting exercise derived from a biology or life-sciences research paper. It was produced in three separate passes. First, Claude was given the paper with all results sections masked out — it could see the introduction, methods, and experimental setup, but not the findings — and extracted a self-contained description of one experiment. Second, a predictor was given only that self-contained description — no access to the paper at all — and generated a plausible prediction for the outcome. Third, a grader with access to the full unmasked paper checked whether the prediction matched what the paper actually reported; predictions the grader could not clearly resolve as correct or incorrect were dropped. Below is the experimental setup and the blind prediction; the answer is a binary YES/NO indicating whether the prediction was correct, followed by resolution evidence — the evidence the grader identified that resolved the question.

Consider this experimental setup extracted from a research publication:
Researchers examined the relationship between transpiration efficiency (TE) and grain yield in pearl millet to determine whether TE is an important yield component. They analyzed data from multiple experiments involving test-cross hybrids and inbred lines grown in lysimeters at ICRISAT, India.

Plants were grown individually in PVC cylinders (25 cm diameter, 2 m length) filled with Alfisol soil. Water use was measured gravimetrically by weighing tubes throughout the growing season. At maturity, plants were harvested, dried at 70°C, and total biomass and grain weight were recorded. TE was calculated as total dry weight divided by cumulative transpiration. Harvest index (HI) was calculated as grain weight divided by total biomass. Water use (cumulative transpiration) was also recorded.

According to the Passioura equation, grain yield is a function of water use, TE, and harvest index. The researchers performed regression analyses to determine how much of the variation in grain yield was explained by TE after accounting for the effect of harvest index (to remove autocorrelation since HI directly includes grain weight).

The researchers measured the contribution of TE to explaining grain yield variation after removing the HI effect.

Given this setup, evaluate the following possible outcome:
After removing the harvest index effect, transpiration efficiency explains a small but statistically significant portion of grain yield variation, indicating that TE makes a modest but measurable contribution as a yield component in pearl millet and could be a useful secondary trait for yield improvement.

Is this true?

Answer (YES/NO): NO